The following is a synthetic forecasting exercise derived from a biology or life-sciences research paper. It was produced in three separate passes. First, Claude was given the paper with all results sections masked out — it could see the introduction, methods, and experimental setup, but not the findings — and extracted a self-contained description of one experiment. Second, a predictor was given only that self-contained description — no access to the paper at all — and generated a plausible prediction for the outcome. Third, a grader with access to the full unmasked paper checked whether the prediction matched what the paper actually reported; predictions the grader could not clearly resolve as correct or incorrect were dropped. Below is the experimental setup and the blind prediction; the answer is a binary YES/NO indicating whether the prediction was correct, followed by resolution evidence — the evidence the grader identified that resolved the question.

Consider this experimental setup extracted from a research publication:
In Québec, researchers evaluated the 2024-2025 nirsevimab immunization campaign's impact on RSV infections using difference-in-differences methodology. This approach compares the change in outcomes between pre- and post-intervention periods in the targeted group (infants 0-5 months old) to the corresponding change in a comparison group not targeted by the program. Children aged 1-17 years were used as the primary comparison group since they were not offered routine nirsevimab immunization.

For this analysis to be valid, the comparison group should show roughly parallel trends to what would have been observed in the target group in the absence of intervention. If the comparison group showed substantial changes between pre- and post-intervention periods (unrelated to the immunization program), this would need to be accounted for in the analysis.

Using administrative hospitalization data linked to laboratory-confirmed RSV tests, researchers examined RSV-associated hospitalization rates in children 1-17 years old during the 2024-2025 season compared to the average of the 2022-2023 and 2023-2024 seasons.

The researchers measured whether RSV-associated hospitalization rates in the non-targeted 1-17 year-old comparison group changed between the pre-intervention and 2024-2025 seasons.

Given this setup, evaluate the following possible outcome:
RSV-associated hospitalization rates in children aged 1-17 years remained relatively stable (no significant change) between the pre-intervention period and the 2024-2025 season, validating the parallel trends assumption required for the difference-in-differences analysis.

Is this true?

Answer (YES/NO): NO